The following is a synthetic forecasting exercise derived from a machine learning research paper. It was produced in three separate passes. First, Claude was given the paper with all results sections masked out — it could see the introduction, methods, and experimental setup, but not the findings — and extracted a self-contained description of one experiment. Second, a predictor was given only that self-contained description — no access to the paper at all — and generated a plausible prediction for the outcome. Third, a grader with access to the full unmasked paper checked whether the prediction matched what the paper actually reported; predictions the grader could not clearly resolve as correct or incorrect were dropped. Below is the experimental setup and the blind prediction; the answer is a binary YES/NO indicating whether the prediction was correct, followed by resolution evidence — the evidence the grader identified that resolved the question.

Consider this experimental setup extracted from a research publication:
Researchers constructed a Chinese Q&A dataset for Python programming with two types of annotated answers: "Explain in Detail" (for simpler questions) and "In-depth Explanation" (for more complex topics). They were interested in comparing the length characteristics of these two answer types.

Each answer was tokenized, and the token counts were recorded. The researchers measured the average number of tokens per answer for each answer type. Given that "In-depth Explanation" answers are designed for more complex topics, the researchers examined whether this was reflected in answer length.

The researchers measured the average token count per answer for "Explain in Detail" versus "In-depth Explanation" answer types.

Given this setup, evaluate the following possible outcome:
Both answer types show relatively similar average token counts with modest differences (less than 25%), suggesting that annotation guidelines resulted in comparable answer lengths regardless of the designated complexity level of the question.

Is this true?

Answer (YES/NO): YES